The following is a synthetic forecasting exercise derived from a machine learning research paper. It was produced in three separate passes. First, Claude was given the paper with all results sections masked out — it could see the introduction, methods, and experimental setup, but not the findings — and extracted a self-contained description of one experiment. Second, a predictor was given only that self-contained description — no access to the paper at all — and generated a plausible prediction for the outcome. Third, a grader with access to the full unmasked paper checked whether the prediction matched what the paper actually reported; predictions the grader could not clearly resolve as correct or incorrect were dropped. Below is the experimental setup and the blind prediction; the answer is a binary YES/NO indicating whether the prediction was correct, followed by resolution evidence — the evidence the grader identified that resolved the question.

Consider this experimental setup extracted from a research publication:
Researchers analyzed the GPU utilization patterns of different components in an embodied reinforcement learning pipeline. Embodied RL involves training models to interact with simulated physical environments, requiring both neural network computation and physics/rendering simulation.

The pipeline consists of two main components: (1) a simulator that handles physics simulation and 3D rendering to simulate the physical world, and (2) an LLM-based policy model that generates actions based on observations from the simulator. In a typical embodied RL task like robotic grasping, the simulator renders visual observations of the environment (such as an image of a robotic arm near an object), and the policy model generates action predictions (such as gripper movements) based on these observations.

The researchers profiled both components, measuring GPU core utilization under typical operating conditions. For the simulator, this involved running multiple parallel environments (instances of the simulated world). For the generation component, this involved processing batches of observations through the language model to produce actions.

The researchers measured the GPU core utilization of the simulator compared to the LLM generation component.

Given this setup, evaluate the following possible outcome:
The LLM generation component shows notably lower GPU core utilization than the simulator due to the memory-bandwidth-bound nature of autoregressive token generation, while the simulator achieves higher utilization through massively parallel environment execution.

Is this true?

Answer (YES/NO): NO